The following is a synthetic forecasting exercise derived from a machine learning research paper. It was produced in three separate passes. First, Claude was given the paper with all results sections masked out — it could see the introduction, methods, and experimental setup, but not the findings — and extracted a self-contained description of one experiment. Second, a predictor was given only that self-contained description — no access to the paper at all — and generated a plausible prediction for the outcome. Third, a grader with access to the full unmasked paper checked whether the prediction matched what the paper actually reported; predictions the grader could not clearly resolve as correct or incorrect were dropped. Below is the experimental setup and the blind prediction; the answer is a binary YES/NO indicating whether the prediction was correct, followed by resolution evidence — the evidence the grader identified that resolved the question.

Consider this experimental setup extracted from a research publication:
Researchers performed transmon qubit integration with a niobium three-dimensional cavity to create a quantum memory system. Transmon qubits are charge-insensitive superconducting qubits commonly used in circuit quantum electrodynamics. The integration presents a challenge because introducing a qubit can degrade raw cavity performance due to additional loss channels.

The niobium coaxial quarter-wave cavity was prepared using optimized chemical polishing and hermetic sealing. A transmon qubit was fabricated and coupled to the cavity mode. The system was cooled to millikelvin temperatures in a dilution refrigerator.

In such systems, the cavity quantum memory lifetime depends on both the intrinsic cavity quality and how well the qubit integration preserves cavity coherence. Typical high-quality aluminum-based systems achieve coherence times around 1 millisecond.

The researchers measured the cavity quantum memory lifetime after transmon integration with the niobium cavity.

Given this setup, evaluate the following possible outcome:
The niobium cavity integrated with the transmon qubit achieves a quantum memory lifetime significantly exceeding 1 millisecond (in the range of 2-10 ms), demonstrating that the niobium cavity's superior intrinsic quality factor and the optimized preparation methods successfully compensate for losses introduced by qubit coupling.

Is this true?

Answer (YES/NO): NO